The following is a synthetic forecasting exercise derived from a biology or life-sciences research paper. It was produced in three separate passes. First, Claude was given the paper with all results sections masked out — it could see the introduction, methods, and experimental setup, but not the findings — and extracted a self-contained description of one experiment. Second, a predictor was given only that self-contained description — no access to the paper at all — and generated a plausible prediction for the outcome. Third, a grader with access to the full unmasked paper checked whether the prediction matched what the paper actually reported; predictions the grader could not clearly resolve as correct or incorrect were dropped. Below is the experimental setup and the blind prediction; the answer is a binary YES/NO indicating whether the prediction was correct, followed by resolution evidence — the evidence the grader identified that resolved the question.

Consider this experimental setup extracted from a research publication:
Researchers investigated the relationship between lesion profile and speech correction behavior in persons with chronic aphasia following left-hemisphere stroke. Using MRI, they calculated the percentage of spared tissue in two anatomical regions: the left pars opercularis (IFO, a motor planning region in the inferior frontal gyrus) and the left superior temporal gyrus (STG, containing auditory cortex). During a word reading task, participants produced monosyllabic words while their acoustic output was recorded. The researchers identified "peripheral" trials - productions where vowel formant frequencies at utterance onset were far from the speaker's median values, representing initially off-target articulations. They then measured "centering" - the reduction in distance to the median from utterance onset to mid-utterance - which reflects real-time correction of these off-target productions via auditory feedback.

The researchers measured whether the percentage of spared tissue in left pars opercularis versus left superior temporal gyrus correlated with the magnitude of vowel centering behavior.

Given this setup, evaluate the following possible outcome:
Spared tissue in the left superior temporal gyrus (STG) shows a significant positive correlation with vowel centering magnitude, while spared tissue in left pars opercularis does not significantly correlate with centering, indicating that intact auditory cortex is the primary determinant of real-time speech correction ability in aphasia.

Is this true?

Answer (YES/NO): NO